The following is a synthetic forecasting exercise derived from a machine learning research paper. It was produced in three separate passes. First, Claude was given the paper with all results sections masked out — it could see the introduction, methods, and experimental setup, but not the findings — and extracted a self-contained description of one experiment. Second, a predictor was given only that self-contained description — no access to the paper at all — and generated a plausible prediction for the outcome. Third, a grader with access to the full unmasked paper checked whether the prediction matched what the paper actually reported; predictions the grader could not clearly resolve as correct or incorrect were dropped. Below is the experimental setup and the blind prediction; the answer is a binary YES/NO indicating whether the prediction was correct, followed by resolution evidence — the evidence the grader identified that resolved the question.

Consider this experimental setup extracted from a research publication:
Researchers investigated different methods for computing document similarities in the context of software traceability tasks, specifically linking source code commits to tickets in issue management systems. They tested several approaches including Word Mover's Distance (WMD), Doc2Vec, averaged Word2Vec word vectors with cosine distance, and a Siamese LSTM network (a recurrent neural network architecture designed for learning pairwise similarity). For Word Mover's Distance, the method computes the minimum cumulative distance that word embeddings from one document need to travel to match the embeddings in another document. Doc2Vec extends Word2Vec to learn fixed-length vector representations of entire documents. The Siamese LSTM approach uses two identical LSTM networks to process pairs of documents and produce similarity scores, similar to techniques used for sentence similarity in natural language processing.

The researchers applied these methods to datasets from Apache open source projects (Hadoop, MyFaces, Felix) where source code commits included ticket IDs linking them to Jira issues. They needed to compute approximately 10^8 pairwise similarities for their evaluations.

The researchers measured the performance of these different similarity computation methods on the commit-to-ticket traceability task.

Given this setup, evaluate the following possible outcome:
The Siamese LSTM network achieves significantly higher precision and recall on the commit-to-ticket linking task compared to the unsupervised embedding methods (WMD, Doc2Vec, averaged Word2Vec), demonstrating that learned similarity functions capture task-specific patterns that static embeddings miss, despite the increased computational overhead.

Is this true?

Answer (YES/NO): NO